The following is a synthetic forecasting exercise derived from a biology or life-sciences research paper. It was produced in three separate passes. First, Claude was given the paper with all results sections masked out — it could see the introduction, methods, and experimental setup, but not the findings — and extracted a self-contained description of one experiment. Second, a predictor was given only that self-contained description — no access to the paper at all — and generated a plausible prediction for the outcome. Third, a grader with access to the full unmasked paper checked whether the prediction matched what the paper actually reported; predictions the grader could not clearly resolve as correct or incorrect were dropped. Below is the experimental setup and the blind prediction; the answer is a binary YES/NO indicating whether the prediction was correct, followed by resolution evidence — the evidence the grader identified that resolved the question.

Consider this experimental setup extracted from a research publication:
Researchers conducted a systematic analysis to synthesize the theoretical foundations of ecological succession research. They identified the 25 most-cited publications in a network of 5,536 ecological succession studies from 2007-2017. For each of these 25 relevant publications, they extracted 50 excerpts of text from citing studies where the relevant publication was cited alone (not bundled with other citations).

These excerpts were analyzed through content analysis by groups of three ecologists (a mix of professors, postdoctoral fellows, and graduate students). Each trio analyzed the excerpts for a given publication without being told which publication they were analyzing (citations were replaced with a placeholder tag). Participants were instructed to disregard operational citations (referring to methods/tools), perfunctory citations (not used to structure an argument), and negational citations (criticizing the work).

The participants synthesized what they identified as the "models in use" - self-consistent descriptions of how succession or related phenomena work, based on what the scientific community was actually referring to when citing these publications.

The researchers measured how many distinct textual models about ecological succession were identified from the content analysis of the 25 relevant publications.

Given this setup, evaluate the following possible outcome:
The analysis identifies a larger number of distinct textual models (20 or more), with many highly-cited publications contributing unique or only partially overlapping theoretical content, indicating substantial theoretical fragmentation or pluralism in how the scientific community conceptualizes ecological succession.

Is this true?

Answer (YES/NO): YES